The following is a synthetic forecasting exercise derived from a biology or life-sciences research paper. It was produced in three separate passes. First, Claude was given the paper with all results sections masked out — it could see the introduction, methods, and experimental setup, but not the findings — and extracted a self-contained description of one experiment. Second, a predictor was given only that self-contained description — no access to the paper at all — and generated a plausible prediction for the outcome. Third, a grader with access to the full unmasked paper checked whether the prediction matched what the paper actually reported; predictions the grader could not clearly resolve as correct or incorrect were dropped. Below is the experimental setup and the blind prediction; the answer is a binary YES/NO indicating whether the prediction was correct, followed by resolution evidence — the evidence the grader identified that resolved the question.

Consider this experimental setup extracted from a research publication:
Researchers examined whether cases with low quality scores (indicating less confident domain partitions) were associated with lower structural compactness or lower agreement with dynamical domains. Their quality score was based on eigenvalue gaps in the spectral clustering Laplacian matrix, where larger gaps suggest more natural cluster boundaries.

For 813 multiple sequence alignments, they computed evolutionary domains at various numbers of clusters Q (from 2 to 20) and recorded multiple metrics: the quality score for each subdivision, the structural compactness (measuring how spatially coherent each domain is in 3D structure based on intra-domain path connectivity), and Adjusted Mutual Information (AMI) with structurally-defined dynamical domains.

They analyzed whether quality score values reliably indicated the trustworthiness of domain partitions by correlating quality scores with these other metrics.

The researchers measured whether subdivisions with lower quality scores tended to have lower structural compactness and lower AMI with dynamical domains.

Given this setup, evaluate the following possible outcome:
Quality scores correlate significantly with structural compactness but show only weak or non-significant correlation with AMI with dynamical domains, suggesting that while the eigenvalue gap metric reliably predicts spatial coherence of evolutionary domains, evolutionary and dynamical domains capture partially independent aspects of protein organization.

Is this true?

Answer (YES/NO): NO